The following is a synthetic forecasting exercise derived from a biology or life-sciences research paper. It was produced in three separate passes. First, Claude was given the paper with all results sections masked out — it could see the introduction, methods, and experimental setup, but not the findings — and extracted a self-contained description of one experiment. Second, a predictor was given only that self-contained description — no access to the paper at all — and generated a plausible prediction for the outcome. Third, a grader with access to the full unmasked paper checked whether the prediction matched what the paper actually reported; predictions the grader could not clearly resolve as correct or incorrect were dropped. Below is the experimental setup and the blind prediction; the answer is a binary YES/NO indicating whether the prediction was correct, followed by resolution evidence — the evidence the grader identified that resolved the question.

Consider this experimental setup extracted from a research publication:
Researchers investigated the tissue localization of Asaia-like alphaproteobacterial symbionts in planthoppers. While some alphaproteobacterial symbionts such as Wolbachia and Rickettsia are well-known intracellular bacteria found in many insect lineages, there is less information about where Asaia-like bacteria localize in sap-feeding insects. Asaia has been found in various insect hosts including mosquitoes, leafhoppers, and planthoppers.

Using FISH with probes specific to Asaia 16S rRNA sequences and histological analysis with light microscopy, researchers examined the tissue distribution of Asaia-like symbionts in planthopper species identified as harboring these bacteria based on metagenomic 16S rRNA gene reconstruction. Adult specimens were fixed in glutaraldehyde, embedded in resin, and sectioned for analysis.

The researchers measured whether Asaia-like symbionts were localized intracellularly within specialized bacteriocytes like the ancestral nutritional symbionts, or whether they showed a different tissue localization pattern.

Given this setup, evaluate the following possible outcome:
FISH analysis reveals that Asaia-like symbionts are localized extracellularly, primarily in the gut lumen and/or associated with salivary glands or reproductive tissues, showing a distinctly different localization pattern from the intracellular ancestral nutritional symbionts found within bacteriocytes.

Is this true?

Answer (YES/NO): NO